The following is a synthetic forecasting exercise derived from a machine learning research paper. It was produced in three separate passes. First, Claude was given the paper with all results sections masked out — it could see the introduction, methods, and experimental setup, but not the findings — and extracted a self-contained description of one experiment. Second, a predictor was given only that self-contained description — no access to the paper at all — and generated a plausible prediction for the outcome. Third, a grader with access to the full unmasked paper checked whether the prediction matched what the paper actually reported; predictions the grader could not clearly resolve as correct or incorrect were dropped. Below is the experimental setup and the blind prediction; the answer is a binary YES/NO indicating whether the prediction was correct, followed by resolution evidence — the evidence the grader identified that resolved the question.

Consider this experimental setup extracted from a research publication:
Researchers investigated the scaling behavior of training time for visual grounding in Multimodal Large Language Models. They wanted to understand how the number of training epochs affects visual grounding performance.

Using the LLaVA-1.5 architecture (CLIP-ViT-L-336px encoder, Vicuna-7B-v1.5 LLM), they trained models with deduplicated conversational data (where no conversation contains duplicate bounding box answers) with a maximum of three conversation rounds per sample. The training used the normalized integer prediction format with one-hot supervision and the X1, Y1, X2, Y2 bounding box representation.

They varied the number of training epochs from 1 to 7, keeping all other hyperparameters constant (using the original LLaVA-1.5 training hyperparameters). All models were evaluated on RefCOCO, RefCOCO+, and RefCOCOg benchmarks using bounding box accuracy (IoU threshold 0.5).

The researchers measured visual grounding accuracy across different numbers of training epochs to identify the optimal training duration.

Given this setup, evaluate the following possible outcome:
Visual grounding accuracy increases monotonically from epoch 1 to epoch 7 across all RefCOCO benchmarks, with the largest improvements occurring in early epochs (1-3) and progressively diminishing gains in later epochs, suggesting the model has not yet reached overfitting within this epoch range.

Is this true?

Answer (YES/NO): NO